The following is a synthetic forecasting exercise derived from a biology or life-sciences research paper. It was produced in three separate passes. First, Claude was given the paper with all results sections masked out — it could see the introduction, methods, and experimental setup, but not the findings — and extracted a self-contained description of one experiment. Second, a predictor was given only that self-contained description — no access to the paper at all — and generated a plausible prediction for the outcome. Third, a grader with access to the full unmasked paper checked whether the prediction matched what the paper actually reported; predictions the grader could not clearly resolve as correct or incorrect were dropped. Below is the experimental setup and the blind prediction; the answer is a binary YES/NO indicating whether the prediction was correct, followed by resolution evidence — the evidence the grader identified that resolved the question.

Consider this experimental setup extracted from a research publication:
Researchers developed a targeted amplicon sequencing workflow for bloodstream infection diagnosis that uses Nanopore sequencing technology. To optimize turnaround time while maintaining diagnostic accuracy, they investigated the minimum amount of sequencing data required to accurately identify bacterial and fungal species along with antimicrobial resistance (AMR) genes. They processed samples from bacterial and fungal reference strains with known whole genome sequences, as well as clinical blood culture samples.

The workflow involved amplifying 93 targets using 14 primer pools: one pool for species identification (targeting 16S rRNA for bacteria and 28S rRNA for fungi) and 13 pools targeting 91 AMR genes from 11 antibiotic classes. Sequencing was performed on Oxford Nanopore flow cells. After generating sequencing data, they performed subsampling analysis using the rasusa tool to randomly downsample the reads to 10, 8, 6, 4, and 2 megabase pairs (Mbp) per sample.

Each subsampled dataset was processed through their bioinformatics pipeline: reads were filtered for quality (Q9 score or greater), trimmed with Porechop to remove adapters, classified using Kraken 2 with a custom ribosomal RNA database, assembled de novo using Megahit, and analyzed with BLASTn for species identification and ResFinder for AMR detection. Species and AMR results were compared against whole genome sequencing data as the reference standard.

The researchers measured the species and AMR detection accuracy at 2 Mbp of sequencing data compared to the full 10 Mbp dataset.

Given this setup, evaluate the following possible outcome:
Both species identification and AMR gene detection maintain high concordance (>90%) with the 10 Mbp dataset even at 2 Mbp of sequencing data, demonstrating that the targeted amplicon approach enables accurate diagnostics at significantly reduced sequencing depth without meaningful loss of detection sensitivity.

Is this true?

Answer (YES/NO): NO